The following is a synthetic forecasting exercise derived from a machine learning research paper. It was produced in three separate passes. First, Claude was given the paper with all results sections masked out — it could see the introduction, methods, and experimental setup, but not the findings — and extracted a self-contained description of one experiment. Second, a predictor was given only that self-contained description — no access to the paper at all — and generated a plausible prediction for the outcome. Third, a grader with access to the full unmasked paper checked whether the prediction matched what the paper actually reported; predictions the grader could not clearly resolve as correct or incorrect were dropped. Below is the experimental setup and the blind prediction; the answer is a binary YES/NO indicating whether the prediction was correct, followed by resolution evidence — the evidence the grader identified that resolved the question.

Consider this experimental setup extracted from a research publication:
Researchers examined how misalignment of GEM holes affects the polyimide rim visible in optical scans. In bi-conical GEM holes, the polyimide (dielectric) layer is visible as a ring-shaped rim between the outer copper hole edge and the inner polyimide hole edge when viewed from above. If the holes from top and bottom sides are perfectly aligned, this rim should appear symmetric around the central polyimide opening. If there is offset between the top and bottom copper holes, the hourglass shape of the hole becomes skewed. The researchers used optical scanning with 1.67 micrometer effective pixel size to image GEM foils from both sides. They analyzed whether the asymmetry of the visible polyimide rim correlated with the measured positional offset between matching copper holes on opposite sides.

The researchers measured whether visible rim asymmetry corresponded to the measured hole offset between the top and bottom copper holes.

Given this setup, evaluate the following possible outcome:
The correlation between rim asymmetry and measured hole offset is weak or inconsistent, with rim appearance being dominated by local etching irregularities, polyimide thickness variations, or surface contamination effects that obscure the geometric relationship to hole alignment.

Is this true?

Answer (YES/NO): NO